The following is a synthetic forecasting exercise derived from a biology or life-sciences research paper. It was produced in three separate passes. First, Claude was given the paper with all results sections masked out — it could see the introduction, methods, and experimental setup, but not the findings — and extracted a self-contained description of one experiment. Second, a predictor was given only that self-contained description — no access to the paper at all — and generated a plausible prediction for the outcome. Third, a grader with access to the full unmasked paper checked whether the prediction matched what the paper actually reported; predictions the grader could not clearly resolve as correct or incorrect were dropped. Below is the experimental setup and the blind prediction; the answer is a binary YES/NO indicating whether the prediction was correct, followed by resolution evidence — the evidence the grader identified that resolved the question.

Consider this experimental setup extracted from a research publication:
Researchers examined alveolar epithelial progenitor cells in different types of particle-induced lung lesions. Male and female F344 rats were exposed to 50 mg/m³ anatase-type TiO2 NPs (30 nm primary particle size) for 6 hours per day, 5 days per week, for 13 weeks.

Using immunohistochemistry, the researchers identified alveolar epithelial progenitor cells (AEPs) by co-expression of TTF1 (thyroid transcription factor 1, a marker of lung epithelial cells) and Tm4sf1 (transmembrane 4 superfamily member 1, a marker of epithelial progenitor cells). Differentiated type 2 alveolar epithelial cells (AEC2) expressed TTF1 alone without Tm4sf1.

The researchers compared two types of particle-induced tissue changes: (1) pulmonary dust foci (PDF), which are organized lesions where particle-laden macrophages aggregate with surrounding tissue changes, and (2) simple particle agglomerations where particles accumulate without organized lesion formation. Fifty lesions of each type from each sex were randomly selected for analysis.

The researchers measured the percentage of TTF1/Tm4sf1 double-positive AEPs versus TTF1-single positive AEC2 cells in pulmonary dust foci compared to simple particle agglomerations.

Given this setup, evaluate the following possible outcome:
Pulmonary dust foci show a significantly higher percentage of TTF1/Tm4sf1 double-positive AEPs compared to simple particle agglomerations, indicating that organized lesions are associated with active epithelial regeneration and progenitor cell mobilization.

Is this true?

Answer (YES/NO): NO